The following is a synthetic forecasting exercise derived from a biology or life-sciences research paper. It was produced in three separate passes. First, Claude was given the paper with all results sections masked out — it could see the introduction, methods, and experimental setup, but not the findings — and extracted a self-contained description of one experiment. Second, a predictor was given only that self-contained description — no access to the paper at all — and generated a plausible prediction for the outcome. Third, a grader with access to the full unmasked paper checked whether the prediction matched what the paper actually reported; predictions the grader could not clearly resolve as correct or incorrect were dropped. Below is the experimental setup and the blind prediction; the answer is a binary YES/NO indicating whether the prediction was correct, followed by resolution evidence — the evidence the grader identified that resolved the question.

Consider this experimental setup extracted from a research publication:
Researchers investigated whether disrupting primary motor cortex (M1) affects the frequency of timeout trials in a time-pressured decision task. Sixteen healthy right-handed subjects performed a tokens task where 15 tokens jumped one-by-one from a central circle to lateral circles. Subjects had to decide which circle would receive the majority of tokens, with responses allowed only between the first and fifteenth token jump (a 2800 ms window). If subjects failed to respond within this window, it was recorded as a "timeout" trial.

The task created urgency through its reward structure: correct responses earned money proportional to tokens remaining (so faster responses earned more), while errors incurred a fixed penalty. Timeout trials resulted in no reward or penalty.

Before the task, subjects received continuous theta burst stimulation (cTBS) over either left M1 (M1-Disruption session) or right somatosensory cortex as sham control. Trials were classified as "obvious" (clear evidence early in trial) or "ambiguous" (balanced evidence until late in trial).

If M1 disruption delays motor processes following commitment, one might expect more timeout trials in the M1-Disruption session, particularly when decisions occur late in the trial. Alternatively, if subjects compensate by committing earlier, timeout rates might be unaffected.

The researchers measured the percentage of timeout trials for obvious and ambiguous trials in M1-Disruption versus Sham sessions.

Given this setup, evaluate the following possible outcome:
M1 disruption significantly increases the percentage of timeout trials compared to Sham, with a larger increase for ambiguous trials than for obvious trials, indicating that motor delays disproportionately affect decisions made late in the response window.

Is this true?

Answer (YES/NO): NO